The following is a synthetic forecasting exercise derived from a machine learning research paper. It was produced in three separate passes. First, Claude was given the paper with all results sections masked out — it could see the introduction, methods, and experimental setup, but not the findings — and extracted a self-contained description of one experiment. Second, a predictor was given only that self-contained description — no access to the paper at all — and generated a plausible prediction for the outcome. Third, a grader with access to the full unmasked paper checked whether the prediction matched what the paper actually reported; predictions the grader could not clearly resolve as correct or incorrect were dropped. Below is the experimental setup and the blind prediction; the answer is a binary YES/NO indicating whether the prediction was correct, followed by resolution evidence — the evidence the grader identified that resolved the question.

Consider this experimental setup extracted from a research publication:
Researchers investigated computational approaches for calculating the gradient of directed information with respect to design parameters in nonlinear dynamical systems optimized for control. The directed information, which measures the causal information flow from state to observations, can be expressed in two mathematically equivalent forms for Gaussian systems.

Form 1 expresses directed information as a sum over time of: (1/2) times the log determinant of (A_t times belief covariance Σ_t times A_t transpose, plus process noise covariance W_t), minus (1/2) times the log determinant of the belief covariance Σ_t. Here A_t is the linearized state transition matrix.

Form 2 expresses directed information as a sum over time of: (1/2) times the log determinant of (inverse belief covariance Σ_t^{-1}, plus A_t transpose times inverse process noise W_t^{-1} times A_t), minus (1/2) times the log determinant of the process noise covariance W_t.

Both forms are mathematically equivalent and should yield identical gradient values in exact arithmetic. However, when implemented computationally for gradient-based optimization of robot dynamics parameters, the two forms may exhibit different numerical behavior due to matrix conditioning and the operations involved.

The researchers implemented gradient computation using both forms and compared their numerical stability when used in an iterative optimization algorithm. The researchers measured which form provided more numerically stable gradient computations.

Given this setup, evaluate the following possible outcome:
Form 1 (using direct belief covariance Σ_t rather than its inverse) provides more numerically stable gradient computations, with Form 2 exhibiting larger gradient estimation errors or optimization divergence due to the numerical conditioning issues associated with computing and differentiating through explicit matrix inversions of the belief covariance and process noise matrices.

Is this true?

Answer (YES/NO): YES